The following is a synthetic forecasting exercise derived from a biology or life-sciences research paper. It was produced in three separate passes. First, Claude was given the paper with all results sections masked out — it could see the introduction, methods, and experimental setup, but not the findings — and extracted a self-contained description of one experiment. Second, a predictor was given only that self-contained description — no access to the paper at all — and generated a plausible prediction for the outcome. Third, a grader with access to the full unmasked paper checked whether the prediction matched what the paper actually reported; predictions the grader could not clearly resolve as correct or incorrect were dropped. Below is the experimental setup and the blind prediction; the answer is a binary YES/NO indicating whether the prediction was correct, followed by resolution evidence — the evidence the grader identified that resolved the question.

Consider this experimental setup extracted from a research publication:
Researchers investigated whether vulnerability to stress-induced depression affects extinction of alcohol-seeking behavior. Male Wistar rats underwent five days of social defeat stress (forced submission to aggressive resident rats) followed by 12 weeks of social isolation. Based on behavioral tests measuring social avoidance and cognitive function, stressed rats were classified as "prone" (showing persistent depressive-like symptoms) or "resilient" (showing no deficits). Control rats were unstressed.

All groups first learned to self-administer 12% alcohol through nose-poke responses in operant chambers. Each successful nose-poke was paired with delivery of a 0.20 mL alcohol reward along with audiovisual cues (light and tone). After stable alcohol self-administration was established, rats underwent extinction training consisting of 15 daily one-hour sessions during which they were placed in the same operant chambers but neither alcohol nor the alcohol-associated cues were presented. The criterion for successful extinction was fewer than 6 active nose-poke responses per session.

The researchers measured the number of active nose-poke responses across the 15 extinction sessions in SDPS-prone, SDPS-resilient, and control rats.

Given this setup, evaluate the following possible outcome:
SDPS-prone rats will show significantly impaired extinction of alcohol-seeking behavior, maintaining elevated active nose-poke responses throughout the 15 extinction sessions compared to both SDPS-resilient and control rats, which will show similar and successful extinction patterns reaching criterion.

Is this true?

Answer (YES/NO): NO